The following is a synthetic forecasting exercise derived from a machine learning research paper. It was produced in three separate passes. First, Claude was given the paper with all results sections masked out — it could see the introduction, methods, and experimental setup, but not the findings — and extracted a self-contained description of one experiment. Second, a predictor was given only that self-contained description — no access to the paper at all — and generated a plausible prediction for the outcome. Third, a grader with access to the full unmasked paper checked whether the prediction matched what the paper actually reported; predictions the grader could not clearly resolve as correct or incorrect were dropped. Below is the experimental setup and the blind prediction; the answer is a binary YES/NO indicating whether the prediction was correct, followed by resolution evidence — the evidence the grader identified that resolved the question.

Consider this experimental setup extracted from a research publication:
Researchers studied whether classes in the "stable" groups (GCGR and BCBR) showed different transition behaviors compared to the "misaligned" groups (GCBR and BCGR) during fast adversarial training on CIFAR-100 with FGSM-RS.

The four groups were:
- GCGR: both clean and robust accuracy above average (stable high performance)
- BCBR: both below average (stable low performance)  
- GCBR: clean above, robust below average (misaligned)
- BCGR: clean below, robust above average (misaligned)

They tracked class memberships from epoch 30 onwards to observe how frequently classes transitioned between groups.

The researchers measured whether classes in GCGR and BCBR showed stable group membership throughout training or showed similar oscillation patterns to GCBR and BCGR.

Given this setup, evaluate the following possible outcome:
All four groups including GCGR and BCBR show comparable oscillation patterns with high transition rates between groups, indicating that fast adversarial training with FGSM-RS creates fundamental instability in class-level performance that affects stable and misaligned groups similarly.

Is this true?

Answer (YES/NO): NO